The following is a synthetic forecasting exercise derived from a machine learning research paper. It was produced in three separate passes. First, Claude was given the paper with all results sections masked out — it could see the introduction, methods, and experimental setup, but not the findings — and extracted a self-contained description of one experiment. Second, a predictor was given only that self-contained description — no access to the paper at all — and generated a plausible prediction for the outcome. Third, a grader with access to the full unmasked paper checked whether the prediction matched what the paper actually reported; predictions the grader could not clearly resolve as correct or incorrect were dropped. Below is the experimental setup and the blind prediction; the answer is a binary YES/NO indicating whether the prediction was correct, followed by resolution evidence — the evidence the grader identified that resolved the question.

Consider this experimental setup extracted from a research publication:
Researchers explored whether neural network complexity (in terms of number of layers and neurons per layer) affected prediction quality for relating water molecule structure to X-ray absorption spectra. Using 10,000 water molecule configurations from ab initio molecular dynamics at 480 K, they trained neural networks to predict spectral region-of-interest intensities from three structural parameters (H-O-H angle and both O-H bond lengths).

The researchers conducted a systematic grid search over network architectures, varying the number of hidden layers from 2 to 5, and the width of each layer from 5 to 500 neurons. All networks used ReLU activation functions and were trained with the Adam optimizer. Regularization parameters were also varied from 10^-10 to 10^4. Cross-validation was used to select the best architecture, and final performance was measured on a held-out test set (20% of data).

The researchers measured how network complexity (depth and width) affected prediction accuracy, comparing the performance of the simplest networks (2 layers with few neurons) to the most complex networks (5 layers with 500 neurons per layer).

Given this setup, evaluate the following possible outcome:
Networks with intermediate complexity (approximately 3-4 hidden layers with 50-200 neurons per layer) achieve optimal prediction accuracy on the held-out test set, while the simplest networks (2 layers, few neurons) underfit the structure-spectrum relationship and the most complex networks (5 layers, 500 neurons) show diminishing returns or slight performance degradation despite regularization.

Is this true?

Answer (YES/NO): NO